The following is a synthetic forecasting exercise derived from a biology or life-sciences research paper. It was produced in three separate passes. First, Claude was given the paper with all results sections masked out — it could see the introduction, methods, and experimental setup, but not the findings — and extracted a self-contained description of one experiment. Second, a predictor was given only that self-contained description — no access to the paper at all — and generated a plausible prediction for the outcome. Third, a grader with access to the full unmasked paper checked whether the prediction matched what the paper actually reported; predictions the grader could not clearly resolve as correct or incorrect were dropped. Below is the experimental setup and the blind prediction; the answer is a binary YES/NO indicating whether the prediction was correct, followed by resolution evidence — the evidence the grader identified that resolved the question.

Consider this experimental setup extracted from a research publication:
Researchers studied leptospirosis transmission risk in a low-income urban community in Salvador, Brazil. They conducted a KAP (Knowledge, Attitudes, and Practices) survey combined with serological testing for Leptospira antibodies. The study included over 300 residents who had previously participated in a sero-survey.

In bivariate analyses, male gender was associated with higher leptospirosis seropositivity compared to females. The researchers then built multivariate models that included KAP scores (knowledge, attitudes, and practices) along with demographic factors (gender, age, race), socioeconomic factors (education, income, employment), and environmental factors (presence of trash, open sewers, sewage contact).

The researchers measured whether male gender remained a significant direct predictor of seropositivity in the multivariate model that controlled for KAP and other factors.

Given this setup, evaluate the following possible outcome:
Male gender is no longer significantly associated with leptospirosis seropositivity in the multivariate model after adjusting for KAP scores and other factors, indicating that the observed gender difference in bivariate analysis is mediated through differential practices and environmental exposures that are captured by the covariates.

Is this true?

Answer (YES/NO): YES